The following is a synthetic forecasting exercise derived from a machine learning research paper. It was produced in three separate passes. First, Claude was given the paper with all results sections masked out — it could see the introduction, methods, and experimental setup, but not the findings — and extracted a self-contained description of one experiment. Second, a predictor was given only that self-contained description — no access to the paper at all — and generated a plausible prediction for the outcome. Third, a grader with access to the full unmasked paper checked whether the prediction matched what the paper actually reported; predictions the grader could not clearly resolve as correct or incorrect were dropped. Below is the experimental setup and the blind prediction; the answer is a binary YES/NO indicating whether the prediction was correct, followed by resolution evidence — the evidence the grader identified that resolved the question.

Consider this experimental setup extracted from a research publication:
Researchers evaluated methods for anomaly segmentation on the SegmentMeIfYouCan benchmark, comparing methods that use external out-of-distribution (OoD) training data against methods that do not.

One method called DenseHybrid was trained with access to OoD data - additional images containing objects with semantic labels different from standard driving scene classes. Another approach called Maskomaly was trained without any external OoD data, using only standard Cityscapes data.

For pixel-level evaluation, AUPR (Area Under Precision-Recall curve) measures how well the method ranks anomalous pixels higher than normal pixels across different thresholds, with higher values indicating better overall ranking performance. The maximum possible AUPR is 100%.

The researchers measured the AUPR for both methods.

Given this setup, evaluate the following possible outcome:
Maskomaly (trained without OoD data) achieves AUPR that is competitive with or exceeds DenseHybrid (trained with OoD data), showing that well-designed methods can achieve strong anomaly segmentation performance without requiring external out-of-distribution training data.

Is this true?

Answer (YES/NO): YES